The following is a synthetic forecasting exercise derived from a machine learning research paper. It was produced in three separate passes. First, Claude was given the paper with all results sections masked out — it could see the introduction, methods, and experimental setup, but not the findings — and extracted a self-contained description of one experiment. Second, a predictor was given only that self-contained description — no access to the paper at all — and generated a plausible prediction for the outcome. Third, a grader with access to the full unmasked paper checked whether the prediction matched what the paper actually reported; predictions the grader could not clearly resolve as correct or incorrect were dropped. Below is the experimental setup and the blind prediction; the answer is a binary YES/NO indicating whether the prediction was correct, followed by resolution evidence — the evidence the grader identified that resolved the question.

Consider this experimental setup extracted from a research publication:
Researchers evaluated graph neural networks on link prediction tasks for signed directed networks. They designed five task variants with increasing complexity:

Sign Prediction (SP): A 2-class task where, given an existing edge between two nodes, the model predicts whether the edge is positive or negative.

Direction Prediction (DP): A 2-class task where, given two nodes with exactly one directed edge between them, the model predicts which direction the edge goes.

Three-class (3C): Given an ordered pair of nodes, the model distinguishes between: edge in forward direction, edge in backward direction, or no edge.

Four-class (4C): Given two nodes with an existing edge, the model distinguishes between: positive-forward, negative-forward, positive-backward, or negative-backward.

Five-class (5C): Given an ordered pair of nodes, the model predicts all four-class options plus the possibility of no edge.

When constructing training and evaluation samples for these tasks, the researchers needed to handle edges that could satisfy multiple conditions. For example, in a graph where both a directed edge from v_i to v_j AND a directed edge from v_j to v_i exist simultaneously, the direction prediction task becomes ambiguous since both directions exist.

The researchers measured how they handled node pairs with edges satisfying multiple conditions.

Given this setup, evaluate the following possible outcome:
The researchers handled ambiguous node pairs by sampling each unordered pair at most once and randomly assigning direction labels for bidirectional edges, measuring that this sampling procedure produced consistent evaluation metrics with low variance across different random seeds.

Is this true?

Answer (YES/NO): NO